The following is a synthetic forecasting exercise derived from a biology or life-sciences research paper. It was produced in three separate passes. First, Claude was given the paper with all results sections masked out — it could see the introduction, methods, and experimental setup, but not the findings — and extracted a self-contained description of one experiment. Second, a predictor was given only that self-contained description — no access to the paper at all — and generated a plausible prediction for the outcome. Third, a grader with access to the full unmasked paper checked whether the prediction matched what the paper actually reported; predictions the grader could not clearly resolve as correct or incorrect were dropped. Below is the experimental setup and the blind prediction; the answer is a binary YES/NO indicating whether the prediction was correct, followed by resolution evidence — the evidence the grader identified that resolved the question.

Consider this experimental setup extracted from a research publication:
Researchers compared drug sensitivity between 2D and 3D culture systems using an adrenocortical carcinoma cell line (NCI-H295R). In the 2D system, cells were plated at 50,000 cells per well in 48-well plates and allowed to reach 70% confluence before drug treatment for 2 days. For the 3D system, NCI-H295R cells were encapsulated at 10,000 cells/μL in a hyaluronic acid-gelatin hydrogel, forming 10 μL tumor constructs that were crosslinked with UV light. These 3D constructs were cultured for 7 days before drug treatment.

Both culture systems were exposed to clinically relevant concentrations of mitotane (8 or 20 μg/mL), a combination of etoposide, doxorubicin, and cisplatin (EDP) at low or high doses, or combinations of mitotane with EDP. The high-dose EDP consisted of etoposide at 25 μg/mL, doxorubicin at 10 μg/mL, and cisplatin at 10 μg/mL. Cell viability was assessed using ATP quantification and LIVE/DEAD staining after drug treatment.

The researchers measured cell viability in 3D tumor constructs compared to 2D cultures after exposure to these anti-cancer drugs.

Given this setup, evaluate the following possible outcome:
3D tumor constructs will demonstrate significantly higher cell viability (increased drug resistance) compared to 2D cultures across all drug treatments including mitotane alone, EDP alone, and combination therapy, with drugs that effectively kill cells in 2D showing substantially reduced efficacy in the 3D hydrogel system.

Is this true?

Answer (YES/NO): NO